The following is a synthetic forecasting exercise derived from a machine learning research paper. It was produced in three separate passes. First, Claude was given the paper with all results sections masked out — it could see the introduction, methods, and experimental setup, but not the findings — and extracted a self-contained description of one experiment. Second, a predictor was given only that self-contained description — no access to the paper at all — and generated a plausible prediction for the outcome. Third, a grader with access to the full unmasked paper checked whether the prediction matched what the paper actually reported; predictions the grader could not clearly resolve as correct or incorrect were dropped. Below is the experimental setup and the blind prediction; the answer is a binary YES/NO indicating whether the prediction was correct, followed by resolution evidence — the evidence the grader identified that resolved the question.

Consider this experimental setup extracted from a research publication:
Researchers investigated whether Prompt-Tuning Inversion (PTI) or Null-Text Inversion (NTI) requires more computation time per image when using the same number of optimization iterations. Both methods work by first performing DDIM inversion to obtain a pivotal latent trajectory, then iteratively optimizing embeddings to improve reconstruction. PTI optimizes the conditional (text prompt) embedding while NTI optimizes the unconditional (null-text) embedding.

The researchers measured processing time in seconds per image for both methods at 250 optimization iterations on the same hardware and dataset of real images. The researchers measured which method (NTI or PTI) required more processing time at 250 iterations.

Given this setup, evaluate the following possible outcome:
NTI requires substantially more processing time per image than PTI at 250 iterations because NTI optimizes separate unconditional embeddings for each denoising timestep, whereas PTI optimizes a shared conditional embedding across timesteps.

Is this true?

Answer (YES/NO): NO